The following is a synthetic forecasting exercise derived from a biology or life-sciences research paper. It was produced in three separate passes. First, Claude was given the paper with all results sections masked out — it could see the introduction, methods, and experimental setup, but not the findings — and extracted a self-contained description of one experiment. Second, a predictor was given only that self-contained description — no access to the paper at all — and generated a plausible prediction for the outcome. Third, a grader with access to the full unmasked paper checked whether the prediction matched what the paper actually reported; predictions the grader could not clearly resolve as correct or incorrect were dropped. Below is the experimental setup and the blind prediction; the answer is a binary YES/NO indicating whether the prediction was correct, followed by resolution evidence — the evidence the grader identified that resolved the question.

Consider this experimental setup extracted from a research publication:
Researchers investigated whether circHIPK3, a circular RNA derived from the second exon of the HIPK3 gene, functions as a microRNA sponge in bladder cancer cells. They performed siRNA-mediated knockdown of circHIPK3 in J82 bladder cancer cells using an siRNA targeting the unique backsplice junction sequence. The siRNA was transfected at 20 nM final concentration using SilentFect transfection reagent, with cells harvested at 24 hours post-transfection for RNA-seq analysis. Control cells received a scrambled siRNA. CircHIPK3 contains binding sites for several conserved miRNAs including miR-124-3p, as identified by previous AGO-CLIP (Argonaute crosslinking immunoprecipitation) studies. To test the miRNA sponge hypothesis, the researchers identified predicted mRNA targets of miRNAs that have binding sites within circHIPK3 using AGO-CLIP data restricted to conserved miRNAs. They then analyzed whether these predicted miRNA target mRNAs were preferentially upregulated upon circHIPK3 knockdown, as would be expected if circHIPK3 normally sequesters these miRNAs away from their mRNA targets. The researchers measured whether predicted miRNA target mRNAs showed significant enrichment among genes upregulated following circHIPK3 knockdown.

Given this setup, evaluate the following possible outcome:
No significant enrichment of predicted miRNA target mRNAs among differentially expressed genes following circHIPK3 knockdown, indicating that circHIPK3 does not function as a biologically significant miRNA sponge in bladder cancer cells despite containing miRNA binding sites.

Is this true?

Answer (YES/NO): YES